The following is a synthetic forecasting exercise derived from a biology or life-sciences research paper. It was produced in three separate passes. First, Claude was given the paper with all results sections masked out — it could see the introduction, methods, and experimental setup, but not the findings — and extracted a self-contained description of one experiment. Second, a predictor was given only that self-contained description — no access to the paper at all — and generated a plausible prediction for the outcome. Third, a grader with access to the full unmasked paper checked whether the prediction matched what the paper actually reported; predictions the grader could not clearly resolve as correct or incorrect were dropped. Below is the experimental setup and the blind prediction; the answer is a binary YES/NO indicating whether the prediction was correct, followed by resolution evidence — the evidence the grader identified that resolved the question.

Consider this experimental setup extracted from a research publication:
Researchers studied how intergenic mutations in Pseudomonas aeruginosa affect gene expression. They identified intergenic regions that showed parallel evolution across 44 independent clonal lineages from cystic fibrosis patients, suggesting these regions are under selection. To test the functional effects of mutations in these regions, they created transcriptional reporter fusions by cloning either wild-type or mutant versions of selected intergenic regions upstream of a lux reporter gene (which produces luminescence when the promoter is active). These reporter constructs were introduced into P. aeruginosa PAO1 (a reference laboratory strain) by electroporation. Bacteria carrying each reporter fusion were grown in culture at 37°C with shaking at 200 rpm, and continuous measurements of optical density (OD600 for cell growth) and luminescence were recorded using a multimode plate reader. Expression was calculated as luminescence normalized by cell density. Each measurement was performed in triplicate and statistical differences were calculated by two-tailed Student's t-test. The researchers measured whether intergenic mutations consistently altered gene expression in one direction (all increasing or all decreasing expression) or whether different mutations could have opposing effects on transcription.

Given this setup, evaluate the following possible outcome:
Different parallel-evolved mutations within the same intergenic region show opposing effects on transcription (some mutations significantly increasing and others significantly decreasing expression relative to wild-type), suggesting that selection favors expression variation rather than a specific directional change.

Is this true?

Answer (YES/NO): NO